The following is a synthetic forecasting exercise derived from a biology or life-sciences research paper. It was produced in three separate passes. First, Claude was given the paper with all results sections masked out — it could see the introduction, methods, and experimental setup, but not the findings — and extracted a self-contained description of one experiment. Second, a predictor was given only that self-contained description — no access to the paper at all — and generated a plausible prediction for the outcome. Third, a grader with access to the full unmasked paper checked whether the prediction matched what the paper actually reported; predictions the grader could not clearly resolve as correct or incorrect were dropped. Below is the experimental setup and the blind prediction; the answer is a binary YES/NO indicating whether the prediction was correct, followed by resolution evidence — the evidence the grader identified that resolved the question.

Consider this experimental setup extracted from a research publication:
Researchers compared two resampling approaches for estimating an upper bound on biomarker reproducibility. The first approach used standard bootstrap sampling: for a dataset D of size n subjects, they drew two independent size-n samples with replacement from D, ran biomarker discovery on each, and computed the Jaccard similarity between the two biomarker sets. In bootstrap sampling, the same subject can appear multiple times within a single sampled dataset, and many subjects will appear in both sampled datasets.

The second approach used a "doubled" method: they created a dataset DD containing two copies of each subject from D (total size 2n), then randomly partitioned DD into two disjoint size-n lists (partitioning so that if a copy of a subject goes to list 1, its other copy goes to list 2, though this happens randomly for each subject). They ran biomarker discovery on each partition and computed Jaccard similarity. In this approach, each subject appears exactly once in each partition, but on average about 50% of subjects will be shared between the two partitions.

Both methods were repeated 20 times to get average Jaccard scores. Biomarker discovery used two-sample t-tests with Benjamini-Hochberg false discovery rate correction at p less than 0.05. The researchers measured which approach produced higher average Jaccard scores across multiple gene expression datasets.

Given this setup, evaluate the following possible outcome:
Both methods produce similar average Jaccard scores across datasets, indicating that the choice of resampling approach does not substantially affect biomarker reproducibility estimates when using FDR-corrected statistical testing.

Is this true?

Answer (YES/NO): NO